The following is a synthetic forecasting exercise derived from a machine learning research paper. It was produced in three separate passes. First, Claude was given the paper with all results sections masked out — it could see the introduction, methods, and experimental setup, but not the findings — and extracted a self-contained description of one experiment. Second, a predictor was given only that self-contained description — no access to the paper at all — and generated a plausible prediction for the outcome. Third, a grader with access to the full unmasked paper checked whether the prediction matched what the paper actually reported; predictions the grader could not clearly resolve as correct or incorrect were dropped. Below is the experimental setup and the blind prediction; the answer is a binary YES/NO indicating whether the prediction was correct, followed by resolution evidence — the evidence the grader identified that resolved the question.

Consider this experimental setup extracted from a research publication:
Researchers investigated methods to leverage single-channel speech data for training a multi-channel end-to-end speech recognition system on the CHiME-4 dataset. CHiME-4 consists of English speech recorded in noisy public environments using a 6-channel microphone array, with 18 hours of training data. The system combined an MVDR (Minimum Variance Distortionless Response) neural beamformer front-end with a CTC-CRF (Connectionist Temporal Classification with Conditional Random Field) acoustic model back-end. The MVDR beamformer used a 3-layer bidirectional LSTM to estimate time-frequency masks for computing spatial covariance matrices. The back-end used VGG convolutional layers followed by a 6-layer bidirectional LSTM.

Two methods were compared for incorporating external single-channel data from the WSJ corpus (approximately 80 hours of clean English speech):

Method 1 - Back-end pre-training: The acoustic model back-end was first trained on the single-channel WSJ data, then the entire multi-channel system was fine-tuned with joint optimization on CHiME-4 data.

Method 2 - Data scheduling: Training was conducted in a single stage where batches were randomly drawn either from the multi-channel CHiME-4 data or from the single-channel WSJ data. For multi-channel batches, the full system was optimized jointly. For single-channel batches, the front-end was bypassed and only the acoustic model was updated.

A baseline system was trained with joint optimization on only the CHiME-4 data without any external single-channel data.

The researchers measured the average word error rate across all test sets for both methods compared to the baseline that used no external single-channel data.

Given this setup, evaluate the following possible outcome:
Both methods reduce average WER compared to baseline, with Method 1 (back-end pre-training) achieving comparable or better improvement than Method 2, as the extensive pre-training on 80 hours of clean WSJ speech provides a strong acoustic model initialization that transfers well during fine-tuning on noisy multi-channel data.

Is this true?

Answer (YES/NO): NO